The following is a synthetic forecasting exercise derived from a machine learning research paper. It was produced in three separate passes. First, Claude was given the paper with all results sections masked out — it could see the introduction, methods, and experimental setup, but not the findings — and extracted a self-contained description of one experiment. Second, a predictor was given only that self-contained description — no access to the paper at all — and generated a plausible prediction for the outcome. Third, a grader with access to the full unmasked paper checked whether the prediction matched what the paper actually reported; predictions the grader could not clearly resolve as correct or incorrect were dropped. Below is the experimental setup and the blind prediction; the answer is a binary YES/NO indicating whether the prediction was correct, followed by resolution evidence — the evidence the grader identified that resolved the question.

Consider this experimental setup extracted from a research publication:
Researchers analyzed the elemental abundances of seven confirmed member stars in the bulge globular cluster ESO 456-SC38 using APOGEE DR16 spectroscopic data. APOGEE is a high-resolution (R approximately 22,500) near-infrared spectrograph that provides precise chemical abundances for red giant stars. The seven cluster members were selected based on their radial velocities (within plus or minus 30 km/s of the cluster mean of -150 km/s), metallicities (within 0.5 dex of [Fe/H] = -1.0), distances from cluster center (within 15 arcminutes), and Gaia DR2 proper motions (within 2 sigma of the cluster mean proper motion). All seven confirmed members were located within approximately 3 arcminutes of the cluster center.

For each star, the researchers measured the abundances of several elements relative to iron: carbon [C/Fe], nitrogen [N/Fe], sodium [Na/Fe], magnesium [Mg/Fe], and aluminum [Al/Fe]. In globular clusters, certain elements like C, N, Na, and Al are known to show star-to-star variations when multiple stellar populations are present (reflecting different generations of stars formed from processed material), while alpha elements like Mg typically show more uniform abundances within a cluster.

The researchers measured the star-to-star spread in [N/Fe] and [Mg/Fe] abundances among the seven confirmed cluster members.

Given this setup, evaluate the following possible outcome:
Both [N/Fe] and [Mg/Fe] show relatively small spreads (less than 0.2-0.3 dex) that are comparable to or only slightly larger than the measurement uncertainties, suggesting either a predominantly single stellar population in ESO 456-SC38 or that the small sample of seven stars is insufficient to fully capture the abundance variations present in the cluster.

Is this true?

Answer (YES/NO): NO